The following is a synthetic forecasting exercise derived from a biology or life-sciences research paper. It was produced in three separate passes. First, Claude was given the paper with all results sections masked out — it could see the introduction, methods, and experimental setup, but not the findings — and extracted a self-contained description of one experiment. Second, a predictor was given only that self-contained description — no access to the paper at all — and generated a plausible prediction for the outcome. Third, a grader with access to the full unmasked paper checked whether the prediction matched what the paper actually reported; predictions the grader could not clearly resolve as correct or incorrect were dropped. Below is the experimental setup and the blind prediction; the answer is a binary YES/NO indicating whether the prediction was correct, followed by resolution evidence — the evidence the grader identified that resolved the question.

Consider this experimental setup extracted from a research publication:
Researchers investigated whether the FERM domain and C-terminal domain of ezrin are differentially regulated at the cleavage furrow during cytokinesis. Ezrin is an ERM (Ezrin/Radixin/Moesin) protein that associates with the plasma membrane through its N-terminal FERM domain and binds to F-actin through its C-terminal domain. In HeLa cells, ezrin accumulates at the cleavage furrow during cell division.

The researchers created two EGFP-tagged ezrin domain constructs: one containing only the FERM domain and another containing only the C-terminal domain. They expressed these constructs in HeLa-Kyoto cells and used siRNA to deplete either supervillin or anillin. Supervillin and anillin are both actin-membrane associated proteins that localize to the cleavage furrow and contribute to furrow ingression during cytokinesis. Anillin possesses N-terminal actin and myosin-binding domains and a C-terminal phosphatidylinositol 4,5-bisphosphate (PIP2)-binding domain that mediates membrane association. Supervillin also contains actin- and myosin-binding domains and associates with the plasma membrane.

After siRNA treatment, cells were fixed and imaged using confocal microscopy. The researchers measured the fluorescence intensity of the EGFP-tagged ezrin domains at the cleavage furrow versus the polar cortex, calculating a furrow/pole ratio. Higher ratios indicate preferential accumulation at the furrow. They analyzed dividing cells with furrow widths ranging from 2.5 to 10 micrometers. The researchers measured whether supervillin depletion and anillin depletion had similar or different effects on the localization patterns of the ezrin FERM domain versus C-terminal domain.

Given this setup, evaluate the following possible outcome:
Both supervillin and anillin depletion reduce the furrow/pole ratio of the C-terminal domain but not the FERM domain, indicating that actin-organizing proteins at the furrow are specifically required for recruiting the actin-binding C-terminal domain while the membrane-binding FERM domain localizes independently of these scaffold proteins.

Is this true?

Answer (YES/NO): NO